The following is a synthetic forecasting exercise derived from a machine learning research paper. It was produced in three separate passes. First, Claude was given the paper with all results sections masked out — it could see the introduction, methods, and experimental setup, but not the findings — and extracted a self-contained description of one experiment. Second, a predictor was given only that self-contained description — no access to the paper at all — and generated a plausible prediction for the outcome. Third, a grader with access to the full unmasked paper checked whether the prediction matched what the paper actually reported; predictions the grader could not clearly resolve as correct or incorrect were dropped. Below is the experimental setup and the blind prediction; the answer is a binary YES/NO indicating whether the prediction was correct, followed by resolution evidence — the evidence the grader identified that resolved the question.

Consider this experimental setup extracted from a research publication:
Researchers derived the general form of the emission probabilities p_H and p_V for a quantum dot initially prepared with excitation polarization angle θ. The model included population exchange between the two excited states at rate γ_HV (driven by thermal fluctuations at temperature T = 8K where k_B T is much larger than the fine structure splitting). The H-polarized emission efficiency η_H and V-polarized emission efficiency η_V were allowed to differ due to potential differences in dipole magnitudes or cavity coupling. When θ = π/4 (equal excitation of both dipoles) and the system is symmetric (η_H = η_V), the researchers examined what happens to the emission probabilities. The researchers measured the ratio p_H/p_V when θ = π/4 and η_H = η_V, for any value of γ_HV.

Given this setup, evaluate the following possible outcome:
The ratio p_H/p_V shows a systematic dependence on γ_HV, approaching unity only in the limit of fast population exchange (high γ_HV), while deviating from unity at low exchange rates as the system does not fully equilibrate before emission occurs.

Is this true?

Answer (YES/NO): NO